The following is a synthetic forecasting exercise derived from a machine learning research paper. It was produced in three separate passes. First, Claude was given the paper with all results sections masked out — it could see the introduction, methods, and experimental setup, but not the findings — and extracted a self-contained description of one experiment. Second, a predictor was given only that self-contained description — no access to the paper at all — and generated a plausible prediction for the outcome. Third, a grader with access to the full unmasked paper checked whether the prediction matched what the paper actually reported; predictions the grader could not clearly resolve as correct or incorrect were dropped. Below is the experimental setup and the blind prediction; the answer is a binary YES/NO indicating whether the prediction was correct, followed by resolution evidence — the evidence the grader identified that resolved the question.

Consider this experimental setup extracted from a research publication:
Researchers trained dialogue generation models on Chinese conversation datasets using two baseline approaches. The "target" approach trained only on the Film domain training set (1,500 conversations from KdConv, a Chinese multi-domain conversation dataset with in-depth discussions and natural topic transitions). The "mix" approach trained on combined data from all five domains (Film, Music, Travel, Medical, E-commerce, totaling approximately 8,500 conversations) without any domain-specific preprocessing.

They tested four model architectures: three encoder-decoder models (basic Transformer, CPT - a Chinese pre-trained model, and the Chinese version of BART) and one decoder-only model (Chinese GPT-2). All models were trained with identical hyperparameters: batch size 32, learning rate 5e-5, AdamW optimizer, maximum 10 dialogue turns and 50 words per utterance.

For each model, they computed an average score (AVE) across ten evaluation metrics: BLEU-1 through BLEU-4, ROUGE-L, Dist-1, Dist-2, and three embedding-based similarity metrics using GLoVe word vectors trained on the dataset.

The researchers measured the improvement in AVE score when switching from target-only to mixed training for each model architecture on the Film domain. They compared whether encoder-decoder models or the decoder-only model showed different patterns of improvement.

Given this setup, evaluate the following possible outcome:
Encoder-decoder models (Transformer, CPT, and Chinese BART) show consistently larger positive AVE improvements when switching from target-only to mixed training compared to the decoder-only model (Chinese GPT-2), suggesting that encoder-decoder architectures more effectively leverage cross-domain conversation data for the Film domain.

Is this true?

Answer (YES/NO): NO